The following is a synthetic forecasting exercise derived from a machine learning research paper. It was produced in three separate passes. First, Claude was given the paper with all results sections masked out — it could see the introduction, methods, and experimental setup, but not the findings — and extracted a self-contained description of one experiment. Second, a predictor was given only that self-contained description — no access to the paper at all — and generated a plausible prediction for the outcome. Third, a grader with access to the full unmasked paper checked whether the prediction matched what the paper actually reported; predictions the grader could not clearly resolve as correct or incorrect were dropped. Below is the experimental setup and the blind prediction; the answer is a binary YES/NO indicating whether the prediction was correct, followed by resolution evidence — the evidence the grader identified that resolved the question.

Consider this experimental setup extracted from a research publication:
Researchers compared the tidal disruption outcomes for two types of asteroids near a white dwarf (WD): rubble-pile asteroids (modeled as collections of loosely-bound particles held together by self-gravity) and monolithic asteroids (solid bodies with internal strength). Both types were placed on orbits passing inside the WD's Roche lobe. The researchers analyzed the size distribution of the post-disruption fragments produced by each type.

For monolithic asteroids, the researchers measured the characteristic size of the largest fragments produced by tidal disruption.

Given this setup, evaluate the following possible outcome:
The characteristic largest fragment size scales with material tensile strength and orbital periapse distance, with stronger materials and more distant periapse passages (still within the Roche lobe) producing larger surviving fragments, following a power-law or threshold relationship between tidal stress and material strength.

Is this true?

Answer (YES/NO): YES